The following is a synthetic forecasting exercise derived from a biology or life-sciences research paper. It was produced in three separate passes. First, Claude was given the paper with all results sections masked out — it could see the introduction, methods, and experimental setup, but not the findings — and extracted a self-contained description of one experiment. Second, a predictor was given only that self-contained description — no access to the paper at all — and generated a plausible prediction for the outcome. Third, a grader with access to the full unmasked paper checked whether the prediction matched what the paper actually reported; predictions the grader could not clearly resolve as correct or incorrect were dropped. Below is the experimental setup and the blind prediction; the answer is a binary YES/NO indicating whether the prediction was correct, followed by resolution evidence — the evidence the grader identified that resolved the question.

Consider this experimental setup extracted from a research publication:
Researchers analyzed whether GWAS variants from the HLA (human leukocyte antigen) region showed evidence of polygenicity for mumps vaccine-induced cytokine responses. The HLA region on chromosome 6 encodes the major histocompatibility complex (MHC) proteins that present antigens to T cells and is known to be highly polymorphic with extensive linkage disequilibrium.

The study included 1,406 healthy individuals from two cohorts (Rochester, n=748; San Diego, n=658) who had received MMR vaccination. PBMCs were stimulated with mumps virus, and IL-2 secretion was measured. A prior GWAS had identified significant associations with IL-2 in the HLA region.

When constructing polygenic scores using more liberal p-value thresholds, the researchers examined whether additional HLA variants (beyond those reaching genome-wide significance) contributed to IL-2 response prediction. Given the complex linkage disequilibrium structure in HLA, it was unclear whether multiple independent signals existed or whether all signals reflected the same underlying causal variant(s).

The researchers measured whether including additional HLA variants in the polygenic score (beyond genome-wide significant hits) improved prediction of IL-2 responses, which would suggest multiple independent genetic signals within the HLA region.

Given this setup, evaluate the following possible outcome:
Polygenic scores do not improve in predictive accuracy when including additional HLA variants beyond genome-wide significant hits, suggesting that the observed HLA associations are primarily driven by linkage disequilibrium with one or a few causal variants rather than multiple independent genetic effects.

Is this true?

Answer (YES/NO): NO